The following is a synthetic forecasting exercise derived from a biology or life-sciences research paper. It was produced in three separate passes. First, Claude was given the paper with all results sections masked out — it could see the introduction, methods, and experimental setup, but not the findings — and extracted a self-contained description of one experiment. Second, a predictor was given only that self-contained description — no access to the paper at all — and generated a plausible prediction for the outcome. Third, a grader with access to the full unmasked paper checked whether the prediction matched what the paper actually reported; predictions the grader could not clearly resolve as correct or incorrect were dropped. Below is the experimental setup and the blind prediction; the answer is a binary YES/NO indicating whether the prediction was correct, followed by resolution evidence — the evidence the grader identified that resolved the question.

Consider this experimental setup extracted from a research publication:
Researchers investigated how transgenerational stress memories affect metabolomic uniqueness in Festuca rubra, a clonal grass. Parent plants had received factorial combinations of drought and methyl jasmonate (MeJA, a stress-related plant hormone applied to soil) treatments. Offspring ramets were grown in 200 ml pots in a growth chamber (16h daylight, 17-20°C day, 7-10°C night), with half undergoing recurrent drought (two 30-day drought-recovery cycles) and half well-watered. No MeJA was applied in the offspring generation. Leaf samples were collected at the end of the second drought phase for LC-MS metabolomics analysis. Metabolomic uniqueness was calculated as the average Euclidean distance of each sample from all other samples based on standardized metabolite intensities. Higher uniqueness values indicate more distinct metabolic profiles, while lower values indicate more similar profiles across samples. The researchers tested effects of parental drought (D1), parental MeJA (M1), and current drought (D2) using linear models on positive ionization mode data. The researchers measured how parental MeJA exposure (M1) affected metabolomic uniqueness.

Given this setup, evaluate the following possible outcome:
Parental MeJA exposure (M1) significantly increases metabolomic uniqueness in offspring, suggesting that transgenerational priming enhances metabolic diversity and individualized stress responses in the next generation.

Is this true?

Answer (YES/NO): NO